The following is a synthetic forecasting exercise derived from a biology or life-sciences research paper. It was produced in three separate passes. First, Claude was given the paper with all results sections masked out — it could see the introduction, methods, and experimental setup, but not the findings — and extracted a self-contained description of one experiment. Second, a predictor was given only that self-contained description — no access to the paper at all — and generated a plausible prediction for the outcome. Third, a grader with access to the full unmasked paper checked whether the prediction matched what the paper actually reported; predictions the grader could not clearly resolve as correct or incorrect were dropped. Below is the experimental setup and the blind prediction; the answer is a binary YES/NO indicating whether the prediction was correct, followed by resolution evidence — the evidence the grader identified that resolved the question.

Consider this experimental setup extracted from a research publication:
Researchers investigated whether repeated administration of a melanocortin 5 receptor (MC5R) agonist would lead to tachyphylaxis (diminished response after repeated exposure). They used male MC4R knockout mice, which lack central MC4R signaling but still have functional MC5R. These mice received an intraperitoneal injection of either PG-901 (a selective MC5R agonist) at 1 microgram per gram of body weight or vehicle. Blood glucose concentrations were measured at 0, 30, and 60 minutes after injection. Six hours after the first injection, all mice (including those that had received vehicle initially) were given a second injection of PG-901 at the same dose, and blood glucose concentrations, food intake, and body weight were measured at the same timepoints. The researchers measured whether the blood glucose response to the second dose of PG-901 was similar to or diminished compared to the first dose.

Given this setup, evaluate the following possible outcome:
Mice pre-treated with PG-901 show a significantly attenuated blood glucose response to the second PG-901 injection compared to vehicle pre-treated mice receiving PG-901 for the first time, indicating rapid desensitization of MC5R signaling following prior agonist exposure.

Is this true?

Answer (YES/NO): NO